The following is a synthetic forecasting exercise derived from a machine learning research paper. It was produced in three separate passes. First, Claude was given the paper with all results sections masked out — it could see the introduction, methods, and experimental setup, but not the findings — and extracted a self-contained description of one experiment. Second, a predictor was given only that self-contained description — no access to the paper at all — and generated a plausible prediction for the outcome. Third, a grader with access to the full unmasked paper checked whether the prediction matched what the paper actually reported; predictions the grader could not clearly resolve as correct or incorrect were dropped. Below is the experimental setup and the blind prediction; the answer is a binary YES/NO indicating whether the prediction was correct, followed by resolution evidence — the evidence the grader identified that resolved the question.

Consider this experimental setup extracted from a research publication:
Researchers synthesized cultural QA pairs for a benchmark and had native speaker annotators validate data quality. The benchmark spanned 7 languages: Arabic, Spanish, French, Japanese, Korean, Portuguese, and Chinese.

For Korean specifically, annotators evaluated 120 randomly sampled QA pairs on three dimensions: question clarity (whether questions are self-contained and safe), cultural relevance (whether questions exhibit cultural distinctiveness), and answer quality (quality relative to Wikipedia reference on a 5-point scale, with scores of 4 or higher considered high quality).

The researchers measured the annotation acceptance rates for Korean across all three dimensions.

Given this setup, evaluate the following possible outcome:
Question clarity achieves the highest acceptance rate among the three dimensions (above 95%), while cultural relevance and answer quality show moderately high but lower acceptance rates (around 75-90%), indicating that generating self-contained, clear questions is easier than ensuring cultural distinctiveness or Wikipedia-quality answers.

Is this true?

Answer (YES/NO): NO